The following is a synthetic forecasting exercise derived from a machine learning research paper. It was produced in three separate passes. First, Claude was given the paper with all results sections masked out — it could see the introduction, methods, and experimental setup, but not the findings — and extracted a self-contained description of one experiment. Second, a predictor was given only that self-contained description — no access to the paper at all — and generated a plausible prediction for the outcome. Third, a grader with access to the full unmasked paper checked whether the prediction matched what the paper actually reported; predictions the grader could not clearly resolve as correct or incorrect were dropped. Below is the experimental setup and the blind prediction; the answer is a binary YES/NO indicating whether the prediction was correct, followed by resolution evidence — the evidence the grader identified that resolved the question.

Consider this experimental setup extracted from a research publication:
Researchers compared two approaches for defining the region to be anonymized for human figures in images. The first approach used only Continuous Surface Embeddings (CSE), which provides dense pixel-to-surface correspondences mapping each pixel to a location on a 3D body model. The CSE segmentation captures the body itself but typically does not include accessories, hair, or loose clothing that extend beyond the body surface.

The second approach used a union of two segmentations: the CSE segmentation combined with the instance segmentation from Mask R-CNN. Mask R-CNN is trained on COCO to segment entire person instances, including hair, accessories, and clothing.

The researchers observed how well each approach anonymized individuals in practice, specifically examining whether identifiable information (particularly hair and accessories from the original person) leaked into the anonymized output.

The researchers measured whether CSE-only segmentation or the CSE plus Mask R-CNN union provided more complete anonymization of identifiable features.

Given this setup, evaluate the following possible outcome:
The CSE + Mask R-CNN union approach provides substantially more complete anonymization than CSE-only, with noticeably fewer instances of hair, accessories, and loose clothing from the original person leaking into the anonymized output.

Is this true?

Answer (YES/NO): YES